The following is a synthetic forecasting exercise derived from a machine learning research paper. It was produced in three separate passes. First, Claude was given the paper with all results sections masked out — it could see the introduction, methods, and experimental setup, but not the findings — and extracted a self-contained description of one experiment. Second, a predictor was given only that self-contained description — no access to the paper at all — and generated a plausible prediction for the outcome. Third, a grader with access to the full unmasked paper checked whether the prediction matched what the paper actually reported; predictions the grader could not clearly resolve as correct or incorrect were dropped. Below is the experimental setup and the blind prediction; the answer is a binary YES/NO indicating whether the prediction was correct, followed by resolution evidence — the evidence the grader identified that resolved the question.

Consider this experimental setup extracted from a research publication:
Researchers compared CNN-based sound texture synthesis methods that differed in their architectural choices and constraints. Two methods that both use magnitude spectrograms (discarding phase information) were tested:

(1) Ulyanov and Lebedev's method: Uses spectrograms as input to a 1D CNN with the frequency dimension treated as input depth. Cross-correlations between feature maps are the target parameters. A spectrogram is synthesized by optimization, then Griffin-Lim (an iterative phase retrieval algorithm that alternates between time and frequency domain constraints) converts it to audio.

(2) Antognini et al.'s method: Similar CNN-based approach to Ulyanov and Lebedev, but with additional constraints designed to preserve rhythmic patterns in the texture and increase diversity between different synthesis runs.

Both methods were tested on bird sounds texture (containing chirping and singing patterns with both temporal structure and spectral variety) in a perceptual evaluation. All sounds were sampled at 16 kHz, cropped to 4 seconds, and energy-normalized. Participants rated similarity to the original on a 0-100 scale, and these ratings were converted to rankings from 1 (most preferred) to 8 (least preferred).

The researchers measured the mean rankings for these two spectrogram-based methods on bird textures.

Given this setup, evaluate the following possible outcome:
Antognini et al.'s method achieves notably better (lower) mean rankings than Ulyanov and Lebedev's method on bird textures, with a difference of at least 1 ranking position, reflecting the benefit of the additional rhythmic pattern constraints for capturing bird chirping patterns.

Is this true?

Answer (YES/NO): YES